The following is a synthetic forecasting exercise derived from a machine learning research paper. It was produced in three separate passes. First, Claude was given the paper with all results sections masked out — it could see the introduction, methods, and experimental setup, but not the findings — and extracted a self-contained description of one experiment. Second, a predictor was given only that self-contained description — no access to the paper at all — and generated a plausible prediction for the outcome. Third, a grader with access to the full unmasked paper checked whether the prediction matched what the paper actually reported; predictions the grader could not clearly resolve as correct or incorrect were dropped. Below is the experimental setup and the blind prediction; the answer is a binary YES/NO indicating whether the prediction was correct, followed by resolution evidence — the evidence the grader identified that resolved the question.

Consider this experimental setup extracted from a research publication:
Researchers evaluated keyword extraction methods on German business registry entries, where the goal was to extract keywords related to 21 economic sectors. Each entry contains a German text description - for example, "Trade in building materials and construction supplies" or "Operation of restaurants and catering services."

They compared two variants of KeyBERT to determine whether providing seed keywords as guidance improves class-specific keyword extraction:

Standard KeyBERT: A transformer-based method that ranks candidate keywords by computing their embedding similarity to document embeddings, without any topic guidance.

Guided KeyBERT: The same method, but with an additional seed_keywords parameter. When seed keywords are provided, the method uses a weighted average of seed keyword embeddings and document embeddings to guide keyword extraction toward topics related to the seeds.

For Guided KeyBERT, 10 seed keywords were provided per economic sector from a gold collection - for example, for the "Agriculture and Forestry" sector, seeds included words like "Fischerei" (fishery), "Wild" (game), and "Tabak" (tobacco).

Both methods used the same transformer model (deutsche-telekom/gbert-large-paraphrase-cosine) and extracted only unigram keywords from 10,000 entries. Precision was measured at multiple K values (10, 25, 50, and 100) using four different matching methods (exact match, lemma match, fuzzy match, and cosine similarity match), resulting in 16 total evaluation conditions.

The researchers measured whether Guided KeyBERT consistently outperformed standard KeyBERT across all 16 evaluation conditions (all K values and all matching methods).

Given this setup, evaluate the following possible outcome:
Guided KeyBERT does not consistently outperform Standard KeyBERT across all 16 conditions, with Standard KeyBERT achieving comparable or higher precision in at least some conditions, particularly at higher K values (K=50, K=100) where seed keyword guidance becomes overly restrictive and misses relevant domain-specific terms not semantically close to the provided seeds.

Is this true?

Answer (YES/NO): NO